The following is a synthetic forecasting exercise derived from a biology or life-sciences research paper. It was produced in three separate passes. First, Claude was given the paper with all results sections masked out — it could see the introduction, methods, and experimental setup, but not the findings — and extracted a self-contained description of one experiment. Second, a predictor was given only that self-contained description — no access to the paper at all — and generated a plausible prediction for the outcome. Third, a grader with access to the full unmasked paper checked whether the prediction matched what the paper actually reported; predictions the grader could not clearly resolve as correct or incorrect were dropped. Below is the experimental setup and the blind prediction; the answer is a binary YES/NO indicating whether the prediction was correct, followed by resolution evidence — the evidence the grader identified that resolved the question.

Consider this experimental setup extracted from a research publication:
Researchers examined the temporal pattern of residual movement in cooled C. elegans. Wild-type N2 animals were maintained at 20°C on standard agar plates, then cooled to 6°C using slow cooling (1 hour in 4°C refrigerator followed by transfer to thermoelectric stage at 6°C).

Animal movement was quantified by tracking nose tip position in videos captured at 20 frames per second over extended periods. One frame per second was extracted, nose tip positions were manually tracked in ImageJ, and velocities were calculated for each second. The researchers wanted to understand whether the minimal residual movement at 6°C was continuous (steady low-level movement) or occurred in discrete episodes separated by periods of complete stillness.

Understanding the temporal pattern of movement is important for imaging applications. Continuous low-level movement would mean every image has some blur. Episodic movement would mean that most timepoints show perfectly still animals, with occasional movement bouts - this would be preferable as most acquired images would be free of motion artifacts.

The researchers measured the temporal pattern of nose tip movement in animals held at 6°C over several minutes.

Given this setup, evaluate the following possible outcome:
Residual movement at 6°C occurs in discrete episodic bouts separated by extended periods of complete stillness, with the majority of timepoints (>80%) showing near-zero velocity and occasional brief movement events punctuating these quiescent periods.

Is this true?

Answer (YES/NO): YES